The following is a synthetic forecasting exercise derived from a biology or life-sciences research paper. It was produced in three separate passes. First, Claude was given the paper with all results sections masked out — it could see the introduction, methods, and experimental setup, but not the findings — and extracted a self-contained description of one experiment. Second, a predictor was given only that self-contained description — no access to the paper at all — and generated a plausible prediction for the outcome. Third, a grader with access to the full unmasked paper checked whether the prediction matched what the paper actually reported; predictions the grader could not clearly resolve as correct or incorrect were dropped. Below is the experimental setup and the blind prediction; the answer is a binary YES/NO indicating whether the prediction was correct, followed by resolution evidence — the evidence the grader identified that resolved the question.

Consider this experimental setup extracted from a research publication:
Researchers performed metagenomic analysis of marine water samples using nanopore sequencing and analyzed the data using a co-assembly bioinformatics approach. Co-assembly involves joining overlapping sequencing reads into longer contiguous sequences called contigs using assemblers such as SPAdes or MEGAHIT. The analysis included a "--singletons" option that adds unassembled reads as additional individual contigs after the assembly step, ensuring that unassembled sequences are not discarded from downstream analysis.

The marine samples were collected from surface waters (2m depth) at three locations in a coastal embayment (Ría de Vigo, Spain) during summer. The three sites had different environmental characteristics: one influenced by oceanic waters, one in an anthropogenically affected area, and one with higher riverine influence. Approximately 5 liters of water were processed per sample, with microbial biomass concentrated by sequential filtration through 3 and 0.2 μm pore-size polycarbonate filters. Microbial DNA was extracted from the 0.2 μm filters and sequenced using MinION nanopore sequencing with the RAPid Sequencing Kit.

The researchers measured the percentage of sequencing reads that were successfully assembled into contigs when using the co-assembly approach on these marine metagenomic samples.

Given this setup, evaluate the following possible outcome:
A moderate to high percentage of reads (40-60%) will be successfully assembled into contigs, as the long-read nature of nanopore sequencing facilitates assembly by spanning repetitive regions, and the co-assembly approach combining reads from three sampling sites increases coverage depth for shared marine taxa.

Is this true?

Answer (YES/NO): NO